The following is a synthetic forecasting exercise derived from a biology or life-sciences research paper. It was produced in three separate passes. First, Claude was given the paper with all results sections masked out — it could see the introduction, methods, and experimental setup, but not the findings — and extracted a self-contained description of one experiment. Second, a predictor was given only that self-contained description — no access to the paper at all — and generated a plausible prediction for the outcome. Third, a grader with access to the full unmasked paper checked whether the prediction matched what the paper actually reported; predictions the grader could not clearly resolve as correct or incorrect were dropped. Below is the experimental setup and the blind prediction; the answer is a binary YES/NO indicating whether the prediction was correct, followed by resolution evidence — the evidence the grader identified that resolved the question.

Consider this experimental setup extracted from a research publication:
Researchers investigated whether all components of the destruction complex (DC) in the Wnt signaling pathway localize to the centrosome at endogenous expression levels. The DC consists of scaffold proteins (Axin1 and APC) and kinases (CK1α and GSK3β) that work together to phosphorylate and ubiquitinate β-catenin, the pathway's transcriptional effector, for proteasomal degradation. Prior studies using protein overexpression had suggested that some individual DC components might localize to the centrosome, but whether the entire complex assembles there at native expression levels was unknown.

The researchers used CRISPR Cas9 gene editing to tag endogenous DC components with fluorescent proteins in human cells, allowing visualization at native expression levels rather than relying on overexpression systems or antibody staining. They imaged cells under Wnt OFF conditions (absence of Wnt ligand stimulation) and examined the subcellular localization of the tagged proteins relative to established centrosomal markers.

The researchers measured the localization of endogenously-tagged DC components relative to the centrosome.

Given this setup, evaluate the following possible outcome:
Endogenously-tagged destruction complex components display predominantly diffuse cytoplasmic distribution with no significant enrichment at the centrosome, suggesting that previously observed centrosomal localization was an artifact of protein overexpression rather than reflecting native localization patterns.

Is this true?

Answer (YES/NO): NO